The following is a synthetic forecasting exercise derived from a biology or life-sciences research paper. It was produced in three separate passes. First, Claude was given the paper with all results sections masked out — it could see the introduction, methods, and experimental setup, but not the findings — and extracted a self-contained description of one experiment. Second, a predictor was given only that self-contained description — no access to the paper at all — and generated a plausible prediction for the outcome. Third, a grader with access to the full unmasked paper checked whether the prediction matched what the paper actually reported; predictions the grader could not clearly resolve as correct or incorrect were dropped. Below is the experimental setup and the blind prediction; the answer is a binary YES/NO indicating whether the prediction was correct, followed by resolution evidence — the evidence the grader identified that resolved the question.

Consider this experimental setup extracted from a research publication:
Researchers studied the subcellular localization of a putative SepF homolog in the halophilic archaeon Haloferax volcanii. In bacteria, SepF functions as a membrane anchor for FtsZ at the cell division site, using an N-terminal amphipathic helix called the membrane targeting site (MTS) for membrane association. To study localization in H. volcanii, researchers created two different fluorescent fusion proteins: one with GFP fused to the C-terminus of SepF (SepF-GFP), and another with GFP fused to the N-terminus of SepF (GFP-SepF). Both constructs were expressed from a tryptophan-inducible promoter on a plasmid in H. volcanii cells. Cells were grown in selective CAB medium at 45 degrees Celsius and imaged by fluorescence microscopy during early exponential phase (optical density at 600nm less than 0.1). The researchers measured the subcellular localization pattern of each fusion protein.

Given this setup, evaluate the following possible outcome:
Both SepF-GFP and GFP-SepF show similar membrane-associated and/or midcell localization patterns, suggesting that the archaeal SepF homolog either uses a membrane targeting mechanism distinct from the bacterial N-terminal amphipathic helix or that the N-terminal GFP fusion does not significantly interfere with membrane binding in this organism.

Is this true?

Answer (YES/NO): NO